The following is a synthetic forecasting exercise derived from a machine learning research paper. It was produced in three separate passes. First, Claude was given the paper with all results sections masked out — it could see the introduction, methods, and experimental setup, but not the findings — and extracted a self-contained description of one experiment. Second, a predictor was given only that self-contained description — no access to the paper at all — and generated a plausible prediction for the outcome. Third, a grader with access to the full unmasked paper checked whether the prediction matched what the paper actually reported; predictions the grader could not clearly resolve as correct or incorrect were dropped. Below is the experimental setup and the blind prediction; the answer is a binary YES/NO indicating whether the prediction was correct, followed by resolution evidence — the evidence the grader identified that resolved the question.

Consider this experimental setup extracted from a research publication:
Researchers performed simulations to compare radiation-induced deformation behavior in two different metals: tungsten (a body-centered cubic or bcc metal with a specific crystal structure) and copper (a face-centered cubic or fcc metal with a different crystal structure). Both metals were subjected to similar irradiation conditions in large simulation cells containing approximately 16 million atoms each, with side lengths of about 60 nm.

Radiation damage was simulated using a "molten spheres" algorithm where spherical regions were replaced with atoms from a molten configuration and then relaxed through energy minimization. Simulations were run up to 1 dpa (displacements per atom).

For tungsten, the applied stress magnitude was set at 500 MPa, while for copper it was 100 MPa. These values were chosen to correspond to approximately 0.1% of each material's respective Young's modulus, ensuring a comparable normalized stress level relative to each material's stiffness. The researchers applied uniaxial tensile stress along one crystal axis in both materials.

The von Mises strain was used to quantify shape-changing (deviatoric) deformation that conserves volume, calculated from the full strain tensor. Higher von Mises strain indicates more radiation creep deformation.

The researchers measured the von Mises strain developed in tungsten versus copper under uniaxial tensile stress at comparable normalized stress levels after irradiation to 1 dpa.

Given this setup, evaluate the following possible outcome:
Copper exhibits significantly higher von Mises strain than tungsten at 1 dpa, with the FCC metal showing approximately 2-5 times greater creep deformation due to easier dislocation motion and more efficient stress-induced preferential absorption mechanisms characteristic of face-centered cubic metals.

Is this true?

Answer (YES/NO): NO